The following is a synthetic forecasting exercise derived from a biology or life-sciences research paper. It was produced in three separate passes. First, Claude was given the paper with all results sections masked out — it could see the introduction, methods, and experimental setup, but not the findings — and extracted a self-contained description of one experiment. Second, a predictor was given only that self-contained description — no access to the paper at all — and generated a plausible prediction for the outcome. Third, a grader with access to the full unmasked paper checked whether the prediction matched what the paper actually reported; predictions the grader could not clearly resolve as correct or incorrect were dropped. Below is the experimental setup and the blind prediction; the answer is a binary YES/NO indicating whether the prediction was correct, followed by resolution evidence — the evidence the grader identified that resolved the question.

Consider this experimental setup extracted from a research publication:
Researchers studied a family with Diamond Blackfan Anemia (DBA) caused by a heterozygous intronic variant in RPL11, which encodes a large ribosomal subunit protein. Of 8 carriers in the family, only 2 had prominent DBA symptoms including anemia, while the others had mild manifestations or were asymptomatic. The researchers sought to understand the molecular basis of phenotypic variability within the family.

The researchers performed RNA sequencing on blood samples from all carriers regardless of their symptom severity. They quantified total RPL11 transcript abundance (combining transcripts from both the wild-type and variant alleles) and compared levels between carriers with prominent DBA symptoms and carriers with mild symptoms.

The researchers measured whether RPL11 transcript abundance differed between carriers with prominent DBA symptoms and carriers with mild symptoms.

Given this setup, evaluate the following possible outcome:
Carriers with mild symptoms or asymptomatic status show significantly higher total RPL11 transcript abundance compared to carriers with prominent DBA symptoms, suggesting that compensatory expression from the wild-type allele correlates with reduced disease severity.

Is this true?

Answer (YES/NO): NO